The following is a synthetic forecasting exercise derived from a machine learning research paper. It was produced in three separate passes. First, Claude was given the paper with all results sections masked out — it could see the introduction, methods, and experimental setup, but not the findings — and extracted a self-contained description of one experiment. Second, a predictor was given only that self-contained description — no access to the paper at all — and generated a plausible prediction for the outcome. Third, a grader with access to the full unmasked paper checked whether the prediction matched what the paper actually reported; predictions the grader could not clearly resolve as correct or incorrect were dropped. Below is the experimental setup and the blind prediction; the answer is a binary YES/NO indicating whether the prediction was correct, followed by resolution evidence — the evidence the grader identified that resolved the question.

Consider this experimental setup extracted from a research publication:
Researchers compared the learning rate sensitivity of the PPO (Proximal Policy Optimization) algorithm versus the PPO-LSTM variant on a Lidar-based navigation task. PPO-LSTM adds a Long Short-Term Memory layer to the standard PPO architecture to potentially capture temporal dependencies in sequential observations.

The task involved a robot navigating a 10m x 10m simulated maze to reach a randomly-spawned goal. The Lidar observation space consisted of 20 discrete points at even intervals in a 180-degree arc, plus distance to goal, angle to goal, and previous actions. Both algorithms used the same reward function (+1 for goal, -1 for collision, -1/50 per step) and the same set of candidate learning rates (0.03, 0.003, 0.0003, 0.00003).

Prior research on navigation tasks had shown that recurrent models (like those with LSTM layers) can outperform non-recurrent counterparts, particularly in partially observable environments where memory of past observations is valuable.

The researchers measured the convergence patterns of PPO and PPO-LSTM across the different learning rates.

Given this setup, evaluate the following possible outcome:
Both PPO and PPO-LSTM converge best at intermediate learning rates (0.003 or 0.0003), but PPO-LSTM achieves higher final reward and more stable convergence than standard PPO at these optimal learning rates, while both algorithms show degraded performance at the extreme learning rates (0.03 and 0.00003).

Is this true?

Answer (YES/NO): NO